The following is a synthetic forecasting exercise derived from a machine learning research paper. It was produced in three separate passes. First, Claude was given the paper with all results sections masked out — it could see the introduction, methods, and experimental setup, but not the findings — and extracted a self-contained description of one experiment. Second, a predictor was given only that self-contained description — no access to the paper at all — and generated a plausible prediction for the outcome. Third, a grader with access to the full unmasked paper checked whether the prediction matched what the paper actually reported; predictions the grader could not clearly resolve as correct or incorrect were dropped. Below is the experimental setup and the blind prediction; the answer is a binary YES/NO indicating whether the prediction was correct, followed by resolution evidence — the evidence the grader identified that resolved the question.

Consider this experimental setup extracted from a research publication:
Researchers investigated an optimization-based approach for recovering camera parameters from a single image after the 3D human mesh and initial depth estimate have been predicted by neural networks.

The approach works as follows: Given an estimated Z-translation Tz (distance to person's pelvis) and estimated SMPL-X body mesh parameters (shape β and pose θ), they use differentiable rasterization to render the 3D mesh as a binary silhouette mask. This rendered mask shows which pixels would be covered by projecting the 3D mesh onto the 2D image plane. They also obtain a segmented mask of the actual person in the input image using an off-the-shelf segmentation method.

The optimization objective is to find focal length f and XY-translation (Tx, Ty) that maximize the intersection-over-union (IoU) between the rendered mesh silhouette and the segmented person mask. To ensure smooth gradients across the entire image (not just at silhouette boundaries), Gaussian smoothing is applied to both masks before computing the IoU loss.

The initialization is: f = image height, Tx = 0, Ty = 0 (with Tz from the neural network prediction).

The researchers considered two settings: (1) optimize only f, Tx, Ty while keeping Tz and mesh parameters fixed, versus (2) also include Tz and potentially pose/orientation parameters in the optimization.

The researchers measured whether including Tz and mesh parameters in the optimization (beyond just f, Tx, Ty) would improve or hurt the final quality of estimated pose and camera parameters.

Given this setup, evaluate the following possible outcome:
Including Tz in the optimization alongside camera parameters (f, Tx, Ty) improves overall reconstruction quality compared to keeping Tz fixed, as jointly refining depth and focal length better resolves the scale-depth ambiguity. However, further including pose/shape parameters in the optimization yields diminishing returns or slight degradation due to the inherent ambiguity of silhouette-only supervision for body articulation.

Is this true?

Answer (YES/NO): NO